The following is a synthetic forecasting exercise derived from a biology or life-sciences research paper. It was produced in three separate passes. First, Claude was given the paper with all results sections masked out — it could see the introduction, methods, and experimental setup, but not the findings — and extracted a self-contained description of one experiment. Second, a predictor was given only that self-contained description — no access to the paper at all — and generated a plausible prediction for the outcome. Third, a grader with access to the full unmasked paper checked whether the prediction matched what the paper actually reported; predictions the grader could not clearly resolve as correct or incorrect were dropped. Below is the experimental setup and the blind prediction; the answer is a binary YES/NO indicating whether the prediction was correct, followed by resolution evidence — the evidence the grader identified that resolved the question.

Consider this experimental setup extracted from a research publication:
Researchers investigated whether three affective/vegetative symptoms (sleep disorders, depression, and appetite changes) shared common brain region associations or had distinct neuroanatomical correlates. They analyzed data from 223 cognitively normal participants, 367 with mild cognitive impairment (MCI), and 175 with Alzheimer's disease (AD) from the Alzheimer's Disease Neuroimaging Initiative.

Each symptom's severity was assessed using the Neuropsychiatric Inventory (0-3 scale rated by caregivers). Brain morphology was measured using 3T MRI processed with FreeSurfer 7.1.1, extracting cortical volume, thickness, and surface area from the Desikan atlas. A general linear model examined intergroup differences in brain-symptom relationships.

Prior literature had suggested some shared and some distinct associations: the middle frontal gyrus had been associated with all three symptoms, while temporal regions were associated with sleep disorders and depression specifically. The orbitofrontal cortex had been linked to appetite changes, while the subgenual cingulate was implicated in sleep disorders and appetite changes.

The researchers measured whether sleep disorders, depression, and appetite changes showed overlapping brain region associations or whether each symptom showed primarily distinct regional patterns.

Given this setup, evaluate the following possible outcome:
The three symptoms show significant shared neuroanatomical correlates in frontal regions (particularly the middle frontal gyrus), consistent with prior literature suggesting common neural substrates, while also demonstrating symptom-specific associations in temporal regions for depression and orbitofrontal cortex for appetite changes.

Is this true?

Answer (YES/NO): NO